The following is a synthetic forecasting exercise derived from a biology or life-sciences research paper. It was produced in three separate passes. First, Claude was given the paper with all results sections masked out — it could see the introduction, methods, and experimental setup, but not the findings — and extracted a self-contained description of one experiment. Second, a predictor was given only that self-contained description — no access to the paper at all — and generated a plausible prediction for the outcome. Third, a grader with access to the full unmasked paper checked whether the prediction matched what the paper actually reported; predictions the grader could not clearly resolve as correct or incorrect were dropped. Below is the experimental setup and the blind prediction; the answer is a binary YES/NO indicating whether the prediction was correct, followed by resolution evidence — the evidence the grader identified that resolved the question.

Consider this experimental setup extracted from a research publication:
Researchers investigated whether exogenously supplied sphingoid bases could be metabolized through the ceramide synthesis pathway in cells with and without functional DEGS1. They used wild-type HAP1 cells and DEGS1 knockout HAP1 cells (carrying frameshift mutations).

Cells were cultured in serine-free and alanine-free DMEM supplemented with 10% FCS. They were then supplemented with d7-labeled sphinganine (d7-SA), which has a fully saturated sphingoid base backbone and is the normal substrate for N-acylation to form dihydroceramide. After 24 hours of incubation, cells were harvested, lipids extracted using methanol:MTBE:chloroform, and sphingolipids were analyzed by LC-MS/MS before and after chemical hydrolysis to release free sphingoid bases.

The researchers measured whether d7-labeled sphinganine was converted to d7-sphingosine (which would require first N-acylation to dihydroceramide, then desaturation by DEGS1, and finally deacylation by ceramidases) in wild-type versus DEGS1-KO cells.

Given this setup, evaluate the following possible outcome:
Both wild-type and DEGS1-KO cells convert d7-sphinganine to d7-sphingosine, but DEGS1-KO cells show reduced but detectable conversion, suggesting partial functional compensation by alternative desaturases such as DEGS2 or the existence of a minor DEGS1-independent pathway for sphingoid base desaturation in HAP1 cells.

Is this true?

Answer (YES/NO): NO